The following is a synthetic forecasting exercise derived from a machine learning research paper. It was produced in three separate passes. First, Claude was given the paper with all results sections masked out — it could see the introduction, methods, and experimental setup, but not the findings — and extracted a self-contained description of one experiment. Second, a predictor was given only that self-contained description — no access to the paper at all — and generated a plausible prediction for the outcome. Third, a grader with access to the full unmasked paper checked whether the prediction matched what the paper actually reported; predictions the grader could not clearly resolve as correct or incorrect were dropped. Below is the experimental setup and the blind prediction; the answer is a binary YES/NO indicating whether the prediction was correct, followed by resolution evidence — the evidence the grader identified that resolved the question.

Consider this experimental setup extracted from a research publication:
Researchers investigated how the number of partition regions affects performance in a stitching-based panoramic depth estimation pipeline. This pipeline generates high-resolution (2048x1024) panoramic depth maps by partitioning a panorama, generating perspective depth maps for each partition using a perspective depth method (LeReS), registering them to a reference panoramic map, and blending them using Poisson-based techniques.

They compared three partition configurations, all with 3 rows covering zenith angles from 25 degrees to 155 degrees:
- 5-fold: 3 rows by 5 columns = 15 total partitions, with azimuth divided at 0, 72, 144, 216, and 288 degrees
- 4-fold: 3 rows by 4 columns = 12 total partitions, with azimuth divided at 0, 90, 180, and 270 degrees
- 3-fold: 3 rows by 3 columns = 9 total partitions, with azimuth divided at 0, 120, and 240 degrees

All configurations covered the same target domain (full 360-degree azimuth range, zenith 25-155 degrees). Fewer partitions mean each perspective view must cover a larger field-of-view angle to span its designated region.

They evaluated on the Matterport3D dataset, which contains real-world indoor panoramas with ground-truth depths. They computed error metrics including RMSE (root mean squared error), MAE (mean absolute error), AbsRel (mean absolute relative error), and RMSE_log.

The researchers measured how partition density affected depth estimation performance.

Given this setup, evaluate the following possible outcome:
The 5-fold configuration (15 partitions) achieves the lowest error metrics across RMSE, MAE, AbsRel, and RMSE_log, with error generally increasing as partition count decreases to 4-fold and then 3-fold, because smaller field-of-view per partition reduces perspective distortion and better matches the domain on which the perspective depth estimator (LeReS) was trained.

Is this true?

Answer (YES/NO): NO